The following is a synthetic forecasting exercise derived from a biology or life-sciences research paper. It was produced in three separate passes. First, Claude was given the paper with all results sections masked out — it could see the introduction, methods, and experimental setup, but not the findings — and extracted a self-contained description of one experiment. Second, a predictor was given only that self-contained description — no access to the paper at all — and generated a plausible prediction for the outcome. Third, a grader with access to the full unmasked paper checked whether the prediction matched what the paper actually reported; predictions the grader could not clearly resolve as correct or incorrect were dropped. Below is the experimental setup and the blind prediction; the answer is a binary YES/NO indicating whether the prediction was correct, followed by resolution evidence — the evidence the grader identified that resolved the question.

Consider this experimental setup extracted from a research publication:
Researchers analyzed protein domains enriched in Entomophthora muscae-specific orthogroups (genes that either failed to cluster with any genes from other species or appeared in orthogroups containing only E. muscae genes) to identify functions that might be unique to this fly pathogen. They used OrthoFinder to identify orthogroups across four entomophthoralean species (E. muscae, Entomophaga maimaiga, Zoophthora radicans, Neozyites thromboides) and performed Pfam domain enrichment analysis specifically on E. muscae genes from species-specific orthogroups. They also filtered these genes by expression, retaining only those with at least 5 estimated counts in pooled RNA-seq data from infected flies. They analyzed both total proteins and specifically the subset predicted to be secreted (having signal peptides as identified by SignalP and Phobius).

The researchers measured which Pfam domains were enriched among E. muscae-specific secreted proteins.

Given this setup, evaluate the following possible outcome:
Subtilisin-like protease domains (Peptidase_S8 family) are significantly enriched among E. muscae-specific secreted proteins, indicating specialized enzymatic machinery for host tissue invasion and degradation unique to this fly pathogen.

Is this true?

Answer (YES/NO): YES